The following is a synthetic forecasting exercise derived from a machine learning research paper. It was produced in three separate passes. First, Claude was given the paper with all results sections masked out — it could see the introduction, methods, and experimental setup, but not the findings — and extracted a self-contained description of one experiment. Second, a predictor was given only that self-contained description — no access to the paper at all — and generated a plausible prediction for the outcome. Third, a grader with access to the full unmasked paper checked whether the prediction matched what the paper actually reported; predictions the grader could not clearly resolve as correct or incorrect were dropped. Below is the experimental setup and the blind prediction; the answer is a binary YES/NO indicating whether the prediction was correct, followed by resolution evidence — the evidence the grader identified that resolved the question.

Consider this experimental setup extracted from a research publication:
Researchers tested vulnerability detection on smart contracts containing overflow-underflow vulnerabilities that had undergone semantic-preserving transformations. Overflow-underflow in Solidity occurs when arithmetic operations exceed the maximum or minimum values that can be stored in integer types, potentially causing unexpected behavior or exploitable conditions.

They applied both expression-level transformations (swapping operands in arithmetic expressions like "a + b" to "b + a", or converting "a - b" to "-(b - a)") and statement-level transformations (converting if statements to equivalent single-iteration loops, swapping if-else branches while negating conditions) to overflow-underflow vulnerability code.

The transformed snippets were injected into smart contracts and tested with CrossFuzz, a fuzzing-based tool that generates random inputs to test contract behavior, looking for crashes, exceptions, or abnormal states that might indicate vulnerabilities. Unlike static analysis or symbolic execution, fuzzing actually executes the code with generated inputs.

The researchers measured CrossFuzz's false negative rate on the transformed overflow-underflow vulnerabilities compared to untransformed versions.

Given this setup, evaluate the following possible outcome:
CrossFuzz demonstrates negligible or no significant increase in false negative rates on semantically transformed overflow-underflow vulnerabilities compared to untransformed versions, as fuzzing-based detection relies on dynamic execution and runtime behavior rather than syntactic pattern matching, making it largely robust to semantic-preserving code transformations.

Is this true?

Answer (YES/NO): NO